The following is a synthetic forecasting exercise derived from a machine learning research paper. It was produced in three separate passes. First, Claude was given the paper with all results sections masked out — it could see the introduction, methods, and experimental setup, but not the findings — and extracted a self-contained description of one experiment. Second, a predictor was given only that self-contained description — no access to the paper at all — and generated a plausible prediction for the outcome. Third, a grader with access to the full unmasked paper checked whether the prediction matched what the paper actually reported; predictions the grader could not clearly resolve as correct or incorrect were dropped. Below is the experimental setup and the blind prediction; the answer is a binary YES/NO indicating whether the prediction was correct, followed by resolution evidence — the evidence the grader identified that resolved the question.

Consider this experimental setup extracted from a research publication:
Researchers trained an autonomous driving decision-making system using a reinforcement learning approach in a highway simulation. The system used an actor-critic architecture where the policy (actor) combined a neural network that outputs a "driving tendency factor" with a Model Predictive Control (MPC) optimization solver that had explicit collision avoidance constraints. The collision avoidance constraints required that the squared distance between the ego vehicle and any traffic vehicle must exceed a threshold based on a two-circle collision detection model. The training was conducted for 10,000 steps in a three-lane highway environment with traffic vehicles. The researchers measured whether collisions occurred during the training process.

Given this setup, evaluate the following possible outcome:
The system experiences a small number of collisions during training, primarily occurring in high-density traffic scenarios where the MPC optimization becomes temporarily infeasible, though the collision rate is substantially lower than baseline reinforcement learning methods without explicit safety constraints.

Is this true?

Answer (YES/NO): NO